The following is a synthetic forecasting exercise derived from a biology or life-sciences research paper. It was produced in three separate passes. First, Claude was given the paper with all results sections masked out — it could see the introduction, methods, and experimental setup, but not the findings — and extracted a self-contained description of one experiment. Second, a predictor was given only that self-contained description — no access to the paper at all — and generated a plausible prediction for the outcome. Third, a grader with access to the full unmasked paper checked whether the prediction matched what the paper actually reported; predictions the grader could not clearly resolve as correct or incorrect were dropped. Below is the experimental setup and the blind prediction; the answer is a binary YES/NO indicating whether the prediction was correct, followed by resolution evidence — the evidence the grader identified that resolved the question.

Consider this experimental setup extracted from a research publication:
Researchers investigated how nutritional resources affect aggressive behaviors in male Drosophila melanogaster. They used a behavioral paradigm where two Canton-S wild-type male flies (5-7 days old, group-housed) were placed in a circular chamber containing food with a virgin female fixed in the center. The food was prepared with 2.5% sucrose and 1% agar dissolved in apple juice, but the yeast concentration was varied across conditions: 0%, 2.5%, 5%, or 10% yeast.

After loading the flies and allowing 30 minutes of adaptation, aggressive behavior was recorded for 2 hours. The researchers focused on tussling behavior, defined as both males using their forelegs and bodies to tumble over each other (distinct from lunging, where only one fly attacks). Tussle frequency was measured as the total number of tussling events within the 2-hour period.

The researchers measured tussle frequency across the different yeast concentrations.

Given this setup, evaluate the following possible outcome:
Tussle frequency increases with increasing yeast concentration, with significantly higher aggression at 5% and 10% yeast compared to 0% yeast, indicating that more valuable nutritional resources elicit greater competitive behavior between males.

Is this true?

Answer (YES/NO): YES